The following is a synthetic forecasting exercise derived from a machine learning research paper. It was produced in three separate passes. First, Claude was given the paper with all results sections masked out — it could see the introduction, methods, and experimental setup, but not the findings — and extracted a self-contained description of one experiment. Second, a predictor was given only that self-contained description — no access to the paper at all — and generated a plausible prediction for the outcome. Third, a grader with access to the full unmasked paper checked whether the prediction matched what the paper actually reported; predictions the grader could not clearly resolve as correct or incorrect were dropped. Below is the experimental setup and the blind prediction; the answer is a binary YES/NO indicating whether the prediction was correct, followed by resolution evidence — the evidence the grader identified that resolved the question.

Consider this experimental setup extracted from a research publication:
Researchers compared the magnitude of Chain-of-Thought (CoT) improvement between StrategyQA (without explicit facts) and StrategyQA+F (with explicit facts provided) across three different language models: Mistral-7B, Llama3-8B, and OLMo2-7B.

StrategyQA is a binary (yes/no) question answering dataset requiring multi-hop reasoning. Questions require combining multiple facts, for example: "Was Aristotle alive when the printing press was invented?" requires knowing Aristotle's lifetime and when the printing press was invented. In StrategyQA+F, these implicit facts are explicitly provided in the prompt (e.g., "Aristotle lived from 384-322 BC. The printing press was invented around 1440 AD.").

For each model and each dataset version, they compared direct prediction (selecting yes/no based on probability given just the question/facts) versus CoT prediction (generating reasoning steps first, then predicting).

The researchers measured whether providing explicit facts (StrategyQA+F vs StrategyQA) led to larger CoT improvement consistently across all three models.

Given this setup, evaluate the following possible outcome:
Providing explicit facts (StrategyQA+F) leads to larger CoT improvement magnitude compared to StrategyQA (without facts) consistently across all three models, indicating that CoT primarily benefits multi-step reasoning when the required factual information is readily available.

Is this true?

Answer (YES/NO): NO